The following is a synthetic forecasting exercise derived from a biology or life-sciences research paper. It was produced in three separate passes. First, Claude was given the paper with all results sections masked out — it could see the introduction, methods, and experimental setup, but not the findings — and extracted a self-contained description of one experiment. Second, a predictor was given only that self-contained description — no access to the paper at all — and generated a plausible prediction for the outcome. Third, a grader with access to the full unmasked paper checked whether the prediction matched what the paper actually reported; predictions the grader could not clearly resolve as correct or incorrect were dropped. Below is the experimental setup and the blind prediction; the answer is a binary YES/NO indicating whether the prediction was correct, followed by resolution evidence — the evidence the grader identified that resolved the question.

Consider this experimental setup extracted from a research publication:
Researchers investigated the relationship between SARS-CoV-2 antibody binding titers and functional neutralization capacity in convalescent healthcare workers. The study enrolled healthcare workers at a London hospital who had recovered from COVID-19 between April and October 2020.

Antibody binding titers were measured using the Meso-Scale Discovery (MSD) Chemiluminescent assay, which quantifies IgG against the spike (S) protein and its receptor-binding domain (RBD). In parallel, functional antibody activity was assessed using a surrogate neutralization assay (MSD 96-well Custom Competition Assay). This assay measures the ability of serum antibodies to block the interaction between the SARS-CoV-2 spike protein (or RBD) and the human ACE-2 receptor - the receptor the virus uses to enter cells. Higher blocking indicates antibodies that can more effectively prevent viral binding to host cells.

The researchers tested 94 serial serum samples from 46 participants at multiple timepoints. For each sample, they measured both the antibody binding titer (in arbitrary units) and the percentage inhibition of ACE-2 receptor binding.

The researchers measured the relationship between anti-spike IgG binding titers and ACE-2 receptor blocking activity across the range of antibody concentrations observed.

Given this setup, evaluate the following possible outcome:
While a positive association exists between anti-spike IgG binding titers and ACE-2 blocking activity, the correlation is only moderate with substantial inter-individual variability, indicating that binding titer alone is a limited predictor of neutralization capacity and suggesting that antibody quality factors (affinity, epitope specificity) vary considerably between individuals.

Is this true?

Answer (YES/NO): NO